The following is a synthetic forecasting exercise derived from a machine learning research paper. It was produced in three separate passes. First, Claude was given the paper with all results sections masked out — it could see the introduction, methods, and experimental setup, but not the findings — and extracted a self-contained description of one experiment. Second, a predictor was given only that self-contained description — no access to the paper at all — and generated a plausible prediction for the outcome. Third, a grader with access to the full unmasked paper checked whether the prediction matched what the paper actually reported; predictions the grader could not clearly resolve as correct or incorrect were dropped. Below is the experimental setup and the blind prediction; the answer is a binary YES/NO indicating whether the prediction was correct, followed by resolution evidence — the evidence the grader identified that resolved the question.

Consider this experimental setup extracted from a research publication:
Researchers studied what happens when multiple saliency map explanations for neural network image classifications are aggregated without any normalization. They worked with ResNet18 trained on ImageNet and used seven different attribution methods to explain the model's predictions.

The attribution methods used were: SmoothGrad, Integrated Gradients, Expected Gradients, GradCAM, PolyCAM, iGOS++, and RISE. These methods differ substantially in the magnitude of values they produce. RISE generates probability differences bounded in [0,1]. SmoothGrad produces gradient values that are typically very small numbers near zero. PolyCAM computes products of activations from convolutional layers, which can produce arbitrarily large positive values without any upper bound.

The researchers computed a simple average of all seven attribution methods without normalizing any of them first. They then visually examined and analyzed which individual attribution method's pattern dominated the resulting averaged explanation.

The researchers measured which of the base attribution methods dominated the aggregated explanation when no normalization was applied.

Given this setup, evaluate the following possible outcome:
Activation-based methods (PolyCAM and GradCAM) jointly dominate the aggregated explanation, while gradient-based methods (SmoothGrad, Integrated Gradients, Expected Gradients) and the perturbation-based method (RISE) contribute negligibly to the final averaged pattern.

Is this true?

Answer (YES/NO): NO